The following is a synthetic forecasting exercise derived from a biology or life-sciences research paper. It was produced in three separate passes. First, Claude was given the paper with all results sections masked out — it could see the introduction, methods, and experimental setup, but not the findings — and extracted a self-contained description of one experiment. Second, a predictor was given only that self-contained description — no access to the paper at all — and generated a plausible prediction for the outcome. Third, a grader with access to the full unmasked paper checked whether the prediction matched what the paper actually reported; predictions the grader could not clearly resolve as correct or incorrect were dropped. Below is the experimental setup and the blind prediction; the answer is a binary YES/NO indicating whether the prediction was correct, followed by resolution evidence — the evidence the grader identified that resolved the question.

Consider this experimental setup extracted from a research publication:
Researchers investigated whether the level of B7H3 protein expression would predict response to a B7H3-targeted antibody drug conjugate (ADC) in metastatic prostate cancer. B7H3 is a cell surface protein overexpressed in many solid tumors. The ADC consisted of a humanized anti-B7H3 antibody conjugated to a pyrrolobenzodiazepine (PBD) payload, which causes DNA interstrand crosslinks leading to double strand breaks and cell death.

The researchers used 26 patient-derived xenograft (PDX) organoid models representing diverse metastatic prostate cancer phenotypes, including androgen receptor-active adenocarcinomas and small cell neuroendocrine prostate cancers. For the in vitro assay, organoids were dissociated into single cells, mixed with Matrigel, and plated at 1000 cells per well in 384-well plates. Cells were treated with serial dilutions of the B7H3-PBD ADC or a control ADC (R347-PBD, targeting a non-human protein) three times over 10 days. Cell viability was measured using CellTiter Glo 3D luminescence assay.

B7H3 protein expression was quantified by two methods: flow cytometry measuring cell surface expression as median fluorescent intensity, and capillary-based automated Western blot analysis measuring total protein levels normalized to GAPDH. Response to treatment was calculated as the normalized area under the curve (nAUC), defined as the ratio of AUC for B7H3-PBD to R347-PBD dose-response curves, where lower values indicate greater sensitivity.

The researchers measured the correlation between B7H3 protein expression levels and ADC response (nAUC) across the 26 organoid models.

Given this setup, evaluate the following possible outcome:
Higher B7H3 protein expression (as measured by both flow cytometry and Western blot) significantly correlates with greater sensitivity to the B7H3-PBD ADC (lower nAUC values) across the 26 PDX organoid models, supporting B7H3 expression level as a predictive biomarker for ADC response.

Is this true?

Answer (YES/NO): NO